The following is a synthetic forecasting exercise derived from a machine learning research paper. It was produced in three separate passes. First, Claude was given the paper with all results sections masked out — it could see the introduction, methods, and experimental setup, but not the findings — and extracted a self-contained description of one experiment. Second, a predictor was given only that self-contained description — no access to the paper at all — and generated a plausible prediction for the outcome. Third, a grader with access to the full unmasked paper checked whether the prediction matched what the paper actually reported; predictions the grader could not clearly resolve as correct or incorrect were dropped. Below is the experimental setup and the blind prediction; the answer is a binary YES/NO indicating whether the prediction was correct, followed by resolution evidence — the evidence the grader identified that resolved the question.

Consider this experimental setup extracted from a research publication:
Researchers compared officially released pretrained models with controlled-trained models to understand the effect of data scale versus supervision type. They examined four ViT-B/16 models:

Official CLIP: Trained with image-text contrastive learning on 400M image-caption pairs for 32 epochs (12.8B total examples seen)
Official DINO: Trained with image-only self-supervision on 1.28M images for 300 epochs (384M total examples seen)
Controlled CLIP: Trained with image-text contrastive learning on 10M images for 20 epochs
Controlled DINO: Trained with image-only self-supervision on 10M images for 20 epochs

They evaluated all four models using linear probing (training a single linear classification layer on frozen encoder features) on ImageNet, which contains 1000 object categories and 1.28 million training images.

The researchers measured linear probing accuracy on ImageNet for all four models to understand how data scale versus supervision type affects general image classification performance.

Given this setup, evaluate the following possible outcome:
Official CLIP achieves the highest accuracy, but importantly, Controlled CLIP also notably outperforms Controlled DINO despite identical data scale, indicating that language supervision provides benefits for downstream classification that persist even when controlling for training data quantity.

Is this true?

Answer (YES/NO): NO